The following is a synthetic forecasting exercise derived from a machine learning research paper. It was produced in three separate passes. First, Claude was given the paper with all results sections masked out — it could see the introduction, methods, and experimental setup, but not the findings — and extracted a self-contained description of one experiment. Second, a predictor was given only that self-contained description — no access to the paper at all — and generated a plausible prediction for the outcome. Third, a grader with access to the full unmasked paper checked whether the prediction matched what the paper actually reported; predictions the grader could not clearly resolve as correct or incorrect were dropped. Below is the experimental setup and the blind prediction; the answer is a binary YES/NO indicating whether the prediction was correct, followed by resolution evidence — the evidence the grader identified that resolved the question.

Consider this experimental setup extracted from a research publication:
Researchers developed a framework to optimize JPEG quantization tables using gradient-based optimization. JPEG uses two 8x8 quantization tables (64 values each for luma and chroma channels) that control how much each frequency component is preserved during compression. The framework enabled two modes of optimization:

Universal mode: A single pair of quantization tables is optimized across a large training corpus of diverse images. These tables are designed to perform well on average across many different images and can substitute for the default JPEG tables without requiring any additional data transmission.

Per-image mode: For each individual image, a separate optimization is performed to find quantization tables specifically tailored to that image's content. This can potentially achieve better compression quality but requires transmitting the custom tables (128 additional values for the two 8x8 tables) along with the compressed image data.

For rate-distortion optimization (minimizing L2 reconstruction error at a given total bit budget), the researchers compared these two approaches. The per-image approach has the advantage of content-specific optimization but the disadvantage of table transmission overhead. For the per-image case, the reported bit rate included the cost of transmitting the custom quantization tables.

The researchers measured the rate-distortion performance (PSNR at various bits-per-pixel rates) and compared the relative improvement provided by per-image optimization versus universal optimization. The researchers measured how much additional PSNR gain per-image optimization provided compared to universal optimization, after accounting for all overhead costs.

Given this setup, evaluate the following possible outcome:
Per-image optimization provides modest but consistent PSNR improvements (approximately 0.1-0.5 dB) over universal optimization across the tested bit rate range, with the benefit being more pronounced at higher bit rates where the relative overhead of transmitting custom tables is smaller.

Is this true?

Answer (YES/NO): NO